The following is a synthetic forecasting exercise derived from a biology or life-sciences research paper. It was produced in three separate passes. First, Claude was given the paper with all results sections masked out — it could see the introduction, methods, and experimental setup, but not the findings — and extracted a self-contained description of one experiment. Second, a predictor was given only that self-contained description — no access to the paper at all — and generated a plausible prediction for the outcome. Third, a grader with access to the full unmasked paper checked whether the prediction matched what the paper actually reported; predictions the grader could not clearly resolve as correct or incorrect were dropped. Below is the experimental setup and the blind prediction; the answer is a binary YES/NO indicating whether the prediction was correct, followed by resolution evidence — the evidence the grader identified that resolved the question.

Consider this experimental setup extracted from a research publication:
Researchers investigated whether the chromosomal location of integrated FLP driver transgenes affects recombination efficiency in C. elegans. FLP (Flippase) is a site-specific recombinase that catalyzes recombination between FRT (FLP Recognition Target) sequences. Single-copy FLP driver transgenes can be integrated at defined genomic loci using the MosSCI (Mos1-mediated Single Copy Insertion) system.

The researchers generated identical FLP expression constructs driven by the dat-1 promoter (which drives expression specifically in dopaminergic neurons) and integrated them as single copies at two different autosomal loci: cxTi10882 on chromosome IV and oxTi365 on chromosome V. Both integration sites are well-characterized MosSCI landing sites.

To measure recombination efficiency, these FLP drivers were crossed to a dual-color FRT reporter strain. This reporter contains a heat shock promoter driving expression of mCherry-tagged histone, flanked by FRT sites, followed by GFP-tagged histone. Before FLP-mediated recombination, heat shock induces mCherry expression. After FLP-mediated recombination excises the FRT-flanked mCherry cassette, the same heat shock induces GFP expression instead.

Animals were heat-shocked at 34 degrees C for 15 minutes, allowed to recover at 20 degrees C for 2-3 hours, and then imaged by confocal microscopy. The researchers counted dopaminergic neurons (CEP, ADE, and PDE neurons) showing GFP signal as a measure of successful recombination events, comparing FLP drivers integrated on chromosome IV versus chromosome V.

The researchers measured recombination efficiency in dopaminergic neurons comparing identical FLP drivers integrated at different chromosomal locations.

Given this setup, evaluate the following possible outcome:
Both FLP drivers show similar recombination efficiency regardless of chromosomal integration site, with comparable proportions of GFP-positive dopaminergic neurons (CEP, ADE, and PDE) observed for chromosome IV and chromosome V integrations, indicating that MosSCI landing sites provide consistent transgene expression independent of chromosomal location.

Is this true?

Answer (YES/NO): YES